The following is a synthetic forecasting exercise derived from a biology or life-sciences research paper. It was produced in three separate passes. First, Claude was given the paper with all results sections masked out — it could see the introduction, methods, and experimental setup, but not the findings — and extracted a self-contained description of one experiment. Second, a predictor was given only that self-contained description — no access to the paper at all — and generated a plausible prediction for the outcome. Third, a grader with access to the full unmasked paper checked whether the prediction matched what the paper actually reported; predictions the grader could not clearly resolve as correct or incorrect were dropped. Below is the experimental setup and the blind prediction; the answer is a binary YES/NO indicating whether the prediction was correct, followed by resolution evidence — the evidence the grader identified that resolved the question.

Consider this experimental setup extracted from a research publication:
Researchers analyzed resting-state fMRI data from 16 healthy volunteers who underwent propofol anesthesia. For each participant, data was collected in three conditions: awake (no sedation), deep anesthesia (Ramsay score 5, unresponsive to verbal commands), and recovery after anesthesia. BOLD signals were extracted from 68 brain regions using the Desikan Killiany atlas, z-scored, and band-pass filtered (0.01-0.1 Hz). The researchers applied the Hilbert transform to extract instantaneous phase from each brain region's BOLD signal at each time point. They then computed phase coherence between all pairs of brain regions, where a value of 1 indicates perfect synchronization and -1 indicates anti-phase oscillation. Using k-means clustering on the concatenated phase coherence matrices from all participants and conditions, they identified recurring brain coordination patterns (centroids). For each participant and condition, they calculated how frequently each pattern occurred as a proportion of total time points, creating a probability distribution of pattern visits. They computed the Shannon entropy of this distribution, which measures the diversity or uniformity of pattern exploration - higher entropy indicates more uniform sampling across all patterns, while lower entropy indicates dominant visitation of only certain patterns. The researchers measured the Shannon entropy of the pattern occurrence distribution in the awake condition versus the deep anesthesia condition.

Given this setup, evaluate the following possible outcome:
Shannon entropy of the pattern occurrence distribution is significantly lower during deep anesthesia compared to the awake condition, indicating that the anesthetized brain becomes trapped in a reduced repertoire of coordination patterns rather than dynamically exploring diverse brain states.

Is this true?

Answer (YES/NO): YES